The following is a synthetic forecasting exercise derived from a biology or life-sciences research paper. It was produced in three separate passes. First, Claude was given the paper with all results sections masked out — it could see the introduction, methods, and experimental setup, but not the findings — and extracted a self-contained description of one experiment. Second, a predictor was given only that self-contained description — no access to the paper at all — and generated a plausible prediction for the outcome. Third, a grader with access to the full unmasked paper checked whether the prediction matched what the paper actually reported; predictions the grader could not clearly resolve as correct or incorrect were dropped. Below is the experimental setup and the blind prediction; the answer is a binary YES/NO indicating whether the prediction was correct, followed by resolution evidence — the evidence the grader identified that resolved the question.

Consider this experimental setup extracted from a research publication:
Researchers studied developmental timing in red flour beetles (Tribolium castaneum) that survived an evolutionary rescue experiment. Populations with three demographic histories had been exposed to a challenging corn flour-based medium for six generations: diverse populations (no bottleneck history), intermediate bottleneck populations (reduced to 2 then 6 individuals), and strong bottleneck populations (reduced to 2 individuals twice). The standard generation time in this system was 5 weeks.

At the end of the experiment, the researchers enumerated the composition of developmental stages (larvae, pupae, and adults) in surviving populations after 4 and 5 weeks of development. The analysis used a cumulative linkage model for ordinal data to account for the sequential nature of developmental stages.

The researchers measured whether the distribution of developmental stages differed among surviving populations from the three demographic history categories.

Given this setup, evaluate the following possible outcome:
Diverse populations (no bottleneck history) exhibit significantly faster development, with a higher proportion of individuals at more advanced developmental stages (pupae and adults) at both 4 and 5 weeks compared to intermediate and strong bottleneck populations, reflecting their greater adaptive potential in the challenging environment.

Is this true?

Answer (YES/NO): NO